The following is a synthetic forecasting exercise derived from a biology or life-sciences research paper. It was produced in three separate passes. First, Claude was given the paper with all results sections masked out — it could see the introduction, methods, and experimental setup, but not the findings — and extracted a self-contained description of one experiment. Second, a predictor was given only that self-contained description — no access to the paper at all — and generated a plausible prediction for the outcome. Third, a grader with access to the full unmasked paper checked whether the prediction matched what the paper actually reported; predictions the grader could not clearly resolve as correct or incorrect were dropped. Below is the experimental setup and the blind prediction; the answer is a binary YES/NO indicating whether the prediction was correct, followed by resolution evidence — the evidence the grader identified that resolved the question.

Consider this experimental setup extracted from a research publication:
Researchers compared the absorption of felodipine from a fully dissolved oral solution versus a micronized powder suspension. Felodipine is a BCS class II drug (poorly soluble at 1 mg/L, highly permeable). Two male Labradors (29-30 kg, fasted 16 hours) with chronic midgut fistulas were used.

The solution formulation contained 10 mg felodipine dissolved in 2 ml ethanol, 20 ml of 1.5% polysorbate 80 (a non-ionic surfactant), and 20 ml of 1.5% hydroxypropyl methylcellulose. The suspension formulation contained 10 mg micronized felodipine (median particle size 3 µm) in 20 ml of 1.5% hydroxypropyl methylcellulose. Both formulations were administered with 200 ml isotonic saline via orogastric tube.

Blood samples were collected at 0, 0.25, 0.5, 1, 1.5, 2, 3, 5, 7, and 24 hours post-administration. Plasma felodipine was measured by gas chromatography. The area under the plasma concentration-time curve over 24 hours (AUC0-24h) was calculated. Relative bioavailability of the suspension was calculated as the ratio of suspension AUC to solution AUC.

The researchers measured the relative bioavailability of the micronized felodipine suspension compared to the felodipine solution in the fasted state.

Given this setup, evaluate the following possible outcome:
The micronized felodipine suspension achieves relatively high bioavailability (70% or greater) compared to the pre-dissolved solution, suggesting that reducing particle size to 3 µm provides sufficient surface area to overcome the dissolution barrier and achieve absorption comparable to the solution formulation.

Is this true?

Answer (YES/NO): NO